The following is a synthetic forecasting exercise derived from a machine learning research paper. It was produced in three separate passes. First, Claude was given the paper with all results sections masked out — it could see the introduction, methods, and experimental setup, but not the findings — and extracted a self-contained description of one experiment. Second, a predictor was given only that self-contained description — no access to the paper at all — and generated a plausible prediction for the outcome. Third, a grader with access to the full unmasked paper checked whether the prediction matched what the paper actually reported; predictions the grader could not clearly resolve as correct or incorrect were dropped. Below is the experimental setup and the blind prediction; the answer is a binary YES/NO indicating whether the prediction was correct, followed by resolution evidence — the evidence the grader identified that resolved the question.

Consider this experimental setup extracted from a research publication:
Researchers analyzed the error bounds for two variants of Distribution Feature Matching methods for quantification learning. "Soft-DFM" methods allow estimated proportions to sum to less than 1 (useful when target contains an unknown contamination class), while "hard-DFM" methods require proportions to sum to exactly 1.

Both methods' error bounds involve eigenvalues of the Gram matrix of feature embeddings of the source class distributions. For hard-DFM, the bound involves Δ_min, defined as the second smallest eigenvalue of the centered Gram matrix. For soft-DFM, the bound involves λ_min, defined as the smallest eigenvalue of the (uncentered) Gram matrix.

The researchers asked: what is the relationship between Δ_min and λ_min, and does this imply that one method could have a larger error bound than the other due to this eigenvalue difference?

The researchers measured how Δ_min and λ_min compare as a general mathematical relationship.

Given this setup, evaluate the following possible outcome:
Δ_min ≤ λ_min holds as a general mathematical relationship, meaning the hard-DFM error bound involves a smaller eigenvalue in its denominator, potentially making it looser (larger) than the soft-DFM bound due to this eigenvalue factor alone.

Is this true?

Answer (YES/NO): NO